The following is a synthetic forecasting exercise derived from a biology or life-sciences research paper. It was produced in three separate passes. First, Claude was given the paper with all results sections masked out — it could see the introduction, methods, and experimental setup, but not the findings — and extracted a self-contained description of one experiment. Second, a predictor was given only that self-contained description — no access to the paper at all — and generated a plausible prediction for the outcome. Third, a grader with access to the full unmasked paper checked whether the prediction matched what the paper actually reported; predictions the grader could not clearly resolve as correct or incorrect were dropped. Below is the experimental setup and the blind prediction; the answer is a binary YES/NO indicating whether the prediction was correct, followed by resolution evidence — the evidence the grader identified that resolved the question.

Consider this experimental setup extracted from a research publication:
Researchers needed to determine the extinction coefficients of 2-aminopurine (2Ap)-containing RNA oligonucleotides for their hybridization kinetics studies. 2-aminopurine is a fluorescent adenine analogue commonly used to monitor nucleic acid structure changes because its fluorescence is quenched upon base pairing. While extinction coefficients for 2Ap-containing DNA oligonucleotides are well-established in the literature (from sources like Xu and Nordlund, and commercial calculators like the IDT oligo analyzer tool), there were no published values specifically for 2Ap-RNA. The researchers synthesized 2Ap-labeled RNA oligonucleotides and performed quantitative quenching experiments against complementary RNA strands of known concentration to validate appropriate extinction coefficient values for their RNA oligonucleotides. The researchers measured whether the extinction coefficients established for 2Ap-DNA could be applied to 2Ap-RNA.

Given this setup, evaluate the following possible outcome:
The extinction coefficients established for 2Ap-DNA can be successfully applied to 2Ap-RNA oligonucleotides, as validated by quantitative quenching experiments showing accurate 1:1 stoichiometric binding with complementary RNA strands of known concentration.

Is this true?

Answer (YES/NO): YES